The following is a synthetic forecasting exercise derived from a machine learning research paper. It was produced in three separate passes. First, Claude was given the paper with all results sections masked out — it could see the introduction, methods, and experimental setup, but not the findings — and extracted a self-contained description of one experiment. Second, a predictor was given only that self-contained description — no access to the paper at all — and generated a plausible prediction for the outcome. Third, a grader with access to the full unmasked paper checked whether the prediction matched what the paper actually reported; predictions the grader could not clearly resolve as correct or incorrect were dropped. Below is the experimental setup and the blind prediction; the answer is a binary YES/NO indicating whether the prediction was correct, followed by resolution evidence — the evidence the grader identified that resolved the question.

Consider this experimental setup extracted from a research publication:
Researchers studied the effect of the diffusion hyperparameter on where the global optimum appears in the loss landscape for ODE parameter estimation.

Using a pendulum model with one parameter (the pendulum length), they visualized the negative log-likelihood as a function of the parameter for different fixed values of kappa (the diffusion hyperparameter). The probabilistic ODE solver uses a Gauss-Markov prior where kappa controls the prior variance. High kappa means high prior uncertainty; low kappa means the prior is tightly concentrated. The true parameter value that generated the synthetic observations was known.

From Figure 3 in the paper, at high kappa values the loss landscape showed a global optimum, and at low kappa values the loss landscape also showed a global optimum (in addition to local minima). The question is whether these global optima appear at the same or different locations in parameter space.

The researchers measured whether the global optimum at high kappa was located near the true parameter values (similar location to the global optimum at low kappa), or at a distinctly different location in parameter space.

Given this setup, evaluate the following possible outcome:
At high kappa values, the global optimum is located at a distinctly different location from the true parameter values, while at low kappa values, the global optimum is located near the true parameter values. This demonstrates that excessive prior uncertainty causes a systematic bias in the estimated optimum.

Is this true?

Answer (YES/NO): NO